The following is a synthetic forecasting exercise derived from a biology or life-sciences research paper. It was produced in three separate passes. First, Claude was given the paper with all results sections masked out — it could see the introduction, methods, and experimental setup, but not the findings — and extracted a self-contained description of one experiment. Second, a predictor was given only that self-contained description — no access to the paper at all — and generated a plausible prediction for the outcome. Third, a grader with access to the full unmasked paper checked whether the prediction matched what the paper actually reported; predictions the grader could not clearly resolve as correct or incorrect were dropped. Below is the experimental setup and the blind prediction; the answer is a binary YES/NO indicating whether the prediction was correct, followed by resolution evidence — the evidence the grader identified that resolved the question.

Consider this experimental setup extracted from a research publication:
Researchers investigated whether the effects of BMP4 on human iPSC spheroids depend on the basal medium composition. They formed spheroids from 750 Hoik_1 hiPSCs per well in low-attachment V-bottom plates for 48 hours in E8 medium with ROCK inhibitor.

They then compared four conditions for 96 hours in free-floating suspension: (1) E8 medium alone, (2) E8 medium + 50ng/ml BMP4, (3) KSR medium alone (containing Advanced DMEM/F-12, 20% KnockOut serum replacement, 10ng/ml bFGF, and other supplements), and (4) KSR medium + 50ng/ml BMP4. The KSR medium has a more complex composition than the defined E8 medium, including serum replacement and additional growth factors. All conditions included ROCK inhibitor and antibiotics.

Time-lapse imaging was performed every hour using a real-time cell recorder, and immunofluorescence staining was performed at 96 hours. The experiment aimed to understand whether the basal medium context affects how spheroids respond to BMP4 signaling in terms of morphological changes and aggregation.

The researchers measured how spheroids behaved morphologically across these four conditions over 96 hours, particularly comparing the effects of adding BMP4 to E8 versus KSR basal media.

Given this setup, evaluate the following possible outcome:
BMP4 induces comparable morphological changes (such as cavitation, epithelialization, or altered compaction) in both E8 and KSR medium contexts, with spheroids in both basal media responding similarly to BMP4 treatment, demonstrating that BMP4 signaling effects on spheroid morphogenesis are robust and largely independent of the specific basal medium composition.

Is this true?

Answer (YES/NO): NO